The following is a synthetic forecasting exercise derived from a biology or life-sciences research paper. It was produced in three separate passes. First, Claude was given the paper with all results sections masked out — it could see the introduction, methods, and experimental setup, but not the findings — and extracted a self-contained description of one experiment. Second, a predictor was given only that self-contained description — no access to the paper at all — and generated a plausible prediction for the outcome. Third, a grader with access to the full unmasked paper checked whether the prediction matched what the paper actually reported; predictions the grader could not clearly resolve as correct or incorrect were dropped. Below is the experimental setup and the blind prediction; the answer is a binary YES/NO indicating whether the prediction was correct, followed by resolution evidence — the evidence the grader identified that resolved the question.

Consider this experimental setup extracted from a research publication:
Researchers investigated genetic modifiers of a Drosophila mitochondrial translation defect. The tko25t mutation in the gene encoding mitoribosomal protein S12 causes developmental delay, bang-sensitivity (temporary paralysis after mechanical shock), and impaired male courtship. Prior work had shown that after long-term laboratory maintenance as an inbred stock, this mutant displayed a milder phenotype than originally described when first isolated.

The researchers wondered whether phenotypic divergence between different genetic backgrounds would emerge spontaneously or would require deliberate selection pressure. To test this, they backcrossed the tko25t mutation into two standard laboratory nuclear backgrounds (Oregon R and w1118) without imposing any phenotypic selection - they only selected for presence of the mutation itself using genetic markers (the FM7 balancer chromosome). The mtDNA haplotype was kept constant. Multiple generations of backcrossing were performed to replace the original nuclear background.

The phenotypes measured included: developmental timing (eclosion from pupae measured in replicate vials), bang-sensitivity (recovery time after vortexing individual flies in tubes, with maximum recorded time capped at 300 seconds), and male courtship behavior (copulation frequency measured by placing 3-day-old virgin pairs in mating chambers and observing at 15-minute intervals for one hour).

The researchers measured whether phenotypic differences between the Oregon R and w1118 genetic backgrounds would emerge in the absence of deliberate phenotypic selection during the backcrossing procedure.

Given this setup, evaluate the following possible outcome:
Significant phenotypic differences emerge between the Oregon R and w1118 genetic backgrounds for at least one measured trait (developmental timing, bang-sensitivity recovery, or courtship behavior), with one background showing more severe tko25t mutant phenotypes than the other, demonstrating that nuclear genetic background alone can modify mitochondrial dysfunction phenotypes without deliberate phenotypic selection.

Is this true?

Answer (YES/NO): YES